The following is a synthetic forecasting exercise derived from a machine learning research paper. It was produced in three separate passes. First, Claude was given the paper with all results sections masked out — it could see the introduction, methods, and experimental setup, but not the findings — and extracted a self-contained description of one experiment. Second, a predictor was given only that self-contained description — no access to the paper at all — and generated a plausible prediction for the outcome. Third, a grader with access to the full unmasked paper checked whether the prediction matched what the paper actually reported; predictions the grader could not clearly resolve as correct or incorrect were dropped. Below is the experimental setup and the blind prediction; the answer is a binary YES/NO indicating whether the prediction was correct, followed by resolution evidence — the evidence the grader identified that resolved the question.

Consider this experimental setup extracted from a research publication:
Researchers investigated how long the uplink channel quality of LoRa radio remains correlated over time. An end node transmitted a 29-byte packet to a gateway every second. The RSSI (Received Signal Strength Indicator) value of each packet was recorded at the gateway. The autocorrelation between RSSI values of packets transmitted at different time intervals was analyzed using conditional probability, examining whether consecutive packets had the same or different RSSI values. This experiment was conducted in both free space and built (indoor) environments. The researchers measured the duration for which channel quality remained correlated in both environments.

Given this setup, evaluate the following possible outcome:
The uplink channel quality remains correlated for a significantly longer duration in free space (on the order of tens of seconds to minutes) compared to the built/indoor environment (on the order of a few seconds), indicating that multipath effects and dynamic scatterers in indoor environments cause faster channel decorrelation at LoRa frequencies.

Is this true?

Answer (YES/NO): NO